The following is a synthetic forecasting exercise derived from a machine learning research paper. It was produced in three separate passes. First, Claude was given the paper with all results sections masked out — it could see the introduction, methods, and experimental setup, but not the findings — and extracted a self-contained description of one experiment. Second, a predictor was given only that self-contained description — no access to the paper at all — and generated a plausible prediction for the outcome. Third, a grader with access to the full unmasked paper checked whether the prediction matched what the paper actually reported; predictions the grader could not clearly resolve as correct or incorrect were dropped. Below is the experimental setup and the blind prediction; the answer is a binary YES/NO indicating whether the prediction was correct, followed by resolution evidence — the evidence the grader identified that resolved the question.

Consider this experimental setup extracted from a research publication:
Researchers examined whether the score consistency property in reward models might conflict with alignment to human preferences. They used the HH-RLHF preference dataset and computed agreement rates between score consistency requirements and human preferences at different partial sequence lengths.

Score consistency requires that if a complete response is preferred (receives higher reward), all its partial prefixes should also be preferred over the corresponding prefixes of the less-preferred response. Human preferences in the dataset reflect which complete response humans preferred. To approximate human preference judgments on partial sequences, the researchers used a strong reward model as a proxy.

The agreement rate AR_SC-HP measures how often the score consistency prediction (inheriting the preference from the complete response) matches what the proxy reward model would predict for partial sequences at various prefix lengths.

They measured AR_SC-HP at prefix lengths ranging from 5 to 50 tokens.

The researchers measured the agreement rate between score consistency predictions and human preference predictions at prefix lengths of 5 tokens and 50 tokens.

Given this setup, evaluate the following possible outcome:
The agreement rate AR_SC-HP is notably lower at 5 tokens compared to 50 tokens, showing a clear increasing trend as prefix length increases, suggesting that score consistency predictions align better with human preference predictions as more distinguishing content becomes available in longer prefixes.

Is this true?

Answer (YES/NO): YES